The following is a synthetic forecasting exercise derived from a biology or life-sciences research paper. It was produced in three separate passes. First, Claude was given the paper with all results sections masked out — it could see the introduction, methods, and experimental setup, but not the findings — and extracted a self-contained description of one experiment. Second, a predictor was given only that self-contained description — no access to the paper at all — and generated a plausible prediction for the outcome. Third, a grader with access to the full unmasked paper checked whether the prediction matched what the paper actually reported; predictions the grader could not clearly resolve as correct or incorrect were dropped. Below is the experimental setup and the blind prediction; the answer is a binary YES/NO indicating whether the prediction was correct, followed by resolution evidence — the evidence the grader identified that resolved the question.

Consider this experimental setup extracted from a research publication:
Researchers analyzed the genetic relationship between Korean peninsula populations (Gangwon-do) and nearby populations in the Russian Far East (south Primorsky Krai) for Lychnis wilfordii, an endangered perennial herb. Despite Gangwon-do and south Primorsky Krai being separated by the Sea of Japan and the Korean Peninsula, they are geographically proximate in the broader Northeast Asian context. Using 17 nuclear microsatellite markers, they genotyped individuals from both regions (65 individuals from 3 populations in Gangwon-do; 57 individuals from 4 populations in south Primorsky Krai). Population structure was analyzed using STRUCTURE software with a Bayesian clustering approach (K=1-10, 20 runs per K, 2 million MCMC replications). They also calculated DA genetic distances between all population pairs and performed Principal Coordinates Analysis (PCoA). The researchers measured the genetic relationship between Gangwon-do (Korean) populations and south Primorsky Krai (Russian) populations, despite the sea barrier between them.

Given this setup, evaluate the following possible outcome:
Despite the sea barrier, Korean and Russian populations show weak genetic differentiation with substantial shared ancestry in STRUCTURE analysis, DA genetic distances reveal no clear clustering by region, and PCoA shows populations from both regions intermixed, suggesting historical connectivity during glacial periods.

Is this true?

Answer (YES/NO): NO